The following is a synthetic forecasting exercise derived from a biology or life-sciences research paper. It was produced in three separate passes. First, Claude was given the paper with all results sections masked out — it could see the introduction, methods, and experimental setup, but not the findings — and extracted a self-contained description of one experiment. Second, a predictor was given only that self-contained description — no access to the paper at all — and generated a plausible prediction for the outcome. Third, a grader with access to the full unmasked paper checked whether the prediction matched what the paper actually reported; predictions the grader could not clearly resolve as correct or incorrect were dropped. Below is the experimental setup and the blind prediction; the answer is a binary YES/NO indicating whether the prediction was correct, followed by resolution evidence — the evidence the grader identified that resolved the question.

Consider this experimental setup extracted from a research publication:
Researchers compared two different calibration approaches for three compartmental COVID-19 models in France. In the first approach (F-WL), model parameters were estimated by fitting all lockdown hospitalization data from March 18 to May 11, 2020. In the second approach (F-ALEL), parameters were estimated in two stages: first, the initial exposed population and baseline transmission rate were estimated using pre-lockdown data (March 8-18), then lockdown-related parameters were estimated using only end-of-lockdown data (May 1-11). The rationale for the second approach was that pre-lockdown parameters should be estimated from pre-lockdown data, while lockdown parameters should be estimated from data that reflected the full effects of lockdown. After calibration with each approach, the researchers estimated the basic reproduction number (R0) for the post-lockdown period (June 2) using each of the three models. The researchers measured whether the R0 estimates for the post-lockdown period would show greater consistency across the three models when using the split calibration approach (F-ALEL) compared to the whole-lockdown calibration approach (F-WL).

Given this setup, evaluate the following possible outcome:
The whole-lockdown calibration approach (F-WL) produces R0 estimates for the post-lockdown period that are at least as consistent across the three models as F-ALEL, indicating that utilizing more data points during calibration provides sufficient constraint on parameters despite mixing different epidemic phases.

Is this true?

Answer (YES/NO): NO